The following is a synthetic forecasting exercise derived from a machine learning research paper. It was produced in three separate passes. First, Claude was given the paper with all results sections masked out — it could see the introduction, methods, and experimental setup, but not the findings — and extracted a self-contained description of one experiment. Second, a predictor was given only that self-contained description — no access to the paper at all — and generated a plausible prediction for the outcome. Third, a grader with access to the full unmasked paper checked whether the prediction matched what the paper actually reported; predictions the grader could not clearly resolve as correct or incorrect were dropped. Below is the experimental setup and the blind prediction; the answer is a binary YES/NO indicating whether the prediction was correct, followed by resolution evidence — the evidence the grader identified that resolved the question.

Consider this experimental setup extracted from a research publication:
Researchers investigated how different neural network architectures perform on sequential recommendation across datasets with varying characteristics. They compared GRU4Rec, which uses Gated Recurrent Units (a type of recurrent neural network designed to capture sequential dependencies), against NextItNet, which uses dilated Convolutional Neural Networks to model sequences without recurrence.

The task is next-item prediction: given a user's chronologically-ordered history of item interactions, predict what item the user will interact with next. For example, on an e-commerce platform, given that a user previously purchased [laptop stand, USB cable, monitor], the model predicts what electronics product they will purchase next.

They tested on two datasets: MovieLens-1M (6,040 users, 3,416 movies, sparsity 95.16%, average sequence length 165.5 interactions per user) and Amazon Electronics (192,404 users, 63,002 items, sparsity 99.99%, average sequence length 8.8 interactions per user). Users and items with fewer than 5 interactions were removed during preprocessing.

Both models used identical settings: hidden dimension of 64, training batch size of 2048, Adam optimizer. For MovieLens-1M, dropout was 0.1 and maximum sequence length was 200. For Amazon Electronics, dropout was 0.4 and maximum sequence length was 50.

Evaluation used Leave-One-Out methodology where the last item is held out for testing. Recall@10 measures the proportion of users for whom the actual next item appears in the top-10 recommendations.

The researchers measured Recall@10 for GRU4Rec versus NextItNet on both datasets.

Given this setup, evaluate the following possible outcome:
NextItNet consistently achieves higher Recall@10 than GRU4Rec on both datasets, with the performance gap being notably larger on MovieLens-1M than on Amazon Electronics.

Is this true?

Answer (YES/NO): NO